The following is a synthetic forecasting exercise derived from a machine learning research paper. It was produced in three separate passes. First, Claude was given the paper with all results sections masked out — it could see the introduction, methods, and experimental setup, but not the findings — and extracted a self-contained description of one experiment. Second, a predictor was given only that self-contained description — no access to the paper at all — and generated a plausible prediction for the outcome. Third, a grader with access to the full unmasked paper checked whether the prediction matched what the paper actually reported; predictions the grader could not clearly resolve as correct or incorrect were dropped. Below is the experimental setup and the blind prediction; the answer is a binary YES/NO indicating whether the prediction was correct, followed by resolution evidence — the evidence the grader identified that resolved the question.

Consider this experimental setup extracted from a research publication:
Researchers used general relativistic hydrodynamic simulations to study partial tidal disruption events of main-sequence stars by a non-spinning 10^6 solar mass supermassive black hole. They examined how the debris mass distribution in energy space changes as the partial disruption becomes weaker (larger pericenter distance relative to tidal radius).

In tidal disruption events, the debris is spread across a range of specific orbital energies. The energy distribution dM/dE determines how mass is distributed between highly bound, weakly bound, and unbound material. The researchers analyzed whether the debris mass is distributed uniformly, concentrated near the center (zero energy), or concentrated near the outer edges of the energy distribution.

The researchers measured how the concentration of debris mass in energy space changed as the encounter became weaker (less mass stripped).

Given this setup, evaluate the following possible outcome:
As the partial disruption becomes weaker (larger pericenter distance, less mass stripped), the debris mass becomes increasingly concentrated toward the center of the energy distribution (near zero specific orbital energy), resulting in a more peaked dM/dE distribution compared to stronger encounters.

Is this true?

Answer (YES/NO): NO